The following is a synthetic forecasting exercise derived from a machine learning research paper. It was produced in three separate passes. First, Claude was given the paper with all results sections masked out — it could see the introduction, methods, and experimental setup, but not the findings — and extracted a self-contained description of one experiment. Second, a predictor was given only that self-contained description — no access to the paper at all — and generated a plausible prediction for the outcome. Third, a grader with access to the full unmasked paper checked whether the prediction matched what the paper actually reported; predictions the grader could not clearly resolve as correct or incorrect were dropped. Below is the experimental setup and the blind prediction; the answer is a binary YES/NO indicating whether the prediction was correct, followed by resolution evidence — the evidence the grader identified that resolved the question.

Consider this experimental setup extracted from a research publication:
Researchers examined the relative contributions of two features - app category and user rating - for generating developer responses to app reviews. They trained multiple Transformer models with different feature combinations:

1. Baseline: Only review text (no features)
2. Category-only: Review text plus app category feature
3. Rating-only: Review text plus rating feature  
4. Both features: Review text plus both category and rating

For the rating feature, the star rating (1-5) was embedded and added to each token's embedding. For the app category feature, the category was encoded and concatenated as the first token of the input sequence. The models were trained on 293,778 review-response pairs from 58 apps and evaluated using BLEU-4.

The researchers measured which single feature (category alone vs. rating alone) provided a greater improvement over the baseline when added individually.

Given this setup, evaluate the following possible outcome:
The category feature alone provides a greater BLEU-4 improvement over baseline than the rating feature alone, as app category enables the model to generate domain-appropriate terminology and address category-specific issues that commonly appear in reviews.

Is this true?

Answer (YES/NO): YES